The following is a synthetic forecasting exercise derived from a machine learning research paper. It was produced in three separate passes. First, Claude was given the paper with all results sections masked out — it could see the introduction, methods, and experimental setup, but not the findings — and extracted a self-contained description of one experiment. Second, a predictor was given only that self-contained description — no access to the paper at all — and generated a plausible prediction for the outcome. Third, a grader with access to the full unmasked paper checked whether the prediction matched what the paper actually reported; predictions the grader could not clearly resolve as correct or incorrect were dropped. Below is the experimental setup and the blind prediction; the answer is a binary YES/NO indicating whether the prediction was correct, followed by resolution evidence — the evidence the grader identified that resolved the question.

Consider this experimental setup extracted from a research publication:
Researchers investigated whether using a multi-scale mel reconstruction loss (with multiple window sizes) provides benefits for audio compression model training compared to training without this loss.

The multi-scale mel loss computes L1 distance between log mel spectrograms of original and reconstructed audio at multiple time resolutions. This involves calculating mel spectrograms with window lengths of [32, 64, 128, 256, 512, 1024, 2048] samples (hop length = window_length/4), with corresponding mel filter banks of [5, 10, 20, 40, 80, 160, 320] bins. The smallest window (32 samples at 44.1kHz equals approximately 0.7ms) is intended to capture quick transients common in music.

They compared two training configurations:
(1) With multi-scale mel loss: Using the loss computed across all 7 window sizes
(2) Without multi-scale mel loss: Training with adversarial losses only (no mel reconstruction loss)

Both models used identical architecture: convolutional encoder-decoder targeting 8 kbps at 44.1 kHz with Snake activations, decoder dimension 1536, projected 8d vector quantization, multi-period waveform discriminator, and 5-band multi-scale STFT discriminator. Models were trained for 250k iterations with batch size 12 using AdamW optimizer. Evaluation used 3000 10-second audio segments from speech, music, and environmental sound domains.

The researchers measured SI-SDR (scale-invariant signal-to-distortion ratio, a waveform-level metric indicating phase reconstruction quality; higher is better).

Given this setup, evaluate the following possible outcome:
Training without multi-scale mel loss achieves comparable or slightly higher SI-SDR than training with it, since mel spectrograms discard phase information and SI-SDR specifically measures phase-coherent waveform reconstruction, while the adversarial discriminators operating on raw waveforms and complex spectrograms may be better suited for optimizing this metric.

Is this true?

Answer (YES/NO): NO